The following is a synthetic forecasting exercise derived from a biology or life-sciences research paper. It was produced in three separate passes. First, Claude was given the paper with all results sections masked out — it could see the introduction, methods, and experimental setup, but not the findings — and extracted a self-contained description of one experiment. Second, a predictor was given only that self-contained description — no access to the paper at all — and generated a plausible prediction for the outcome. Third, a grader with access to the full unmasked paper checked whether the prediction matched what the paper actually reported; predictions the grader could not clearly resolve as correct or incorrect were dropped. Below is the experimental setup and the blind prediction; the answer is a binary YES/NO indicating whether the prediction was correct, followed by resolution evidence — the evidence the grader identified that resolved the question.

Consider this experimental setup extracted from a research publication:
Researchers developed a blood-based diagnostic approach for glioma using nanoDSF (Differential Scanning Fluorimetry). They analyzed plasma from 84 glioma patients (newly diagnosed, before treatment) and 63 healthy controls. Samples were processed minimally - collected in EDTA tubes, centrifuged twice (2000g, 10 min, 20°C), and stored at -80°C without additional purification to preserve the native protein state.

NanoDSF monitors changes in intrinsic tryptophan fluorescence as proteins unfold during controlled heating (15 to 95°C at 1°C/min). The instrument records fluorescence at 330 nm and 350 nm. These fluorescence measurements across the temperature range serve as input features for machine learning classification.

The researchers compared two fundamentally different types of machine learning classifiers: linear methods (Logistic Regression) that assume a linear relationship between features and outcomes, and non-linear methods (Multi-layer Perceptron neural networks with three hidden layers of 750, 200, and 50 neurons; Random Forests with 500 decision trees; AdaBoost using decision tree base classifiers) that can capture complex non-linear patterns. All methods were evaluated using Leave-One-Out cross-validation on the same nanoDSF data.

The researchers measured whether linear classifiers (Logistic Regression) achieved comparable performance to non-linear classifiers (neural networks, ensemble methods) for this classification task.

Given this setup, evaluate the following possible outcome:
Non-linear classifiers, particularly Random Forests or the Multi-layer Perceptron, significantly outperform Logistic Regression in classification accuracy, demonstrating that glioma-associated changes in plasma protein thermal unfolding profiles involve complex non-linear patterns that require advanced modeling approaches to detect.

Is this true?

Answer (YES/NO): NO